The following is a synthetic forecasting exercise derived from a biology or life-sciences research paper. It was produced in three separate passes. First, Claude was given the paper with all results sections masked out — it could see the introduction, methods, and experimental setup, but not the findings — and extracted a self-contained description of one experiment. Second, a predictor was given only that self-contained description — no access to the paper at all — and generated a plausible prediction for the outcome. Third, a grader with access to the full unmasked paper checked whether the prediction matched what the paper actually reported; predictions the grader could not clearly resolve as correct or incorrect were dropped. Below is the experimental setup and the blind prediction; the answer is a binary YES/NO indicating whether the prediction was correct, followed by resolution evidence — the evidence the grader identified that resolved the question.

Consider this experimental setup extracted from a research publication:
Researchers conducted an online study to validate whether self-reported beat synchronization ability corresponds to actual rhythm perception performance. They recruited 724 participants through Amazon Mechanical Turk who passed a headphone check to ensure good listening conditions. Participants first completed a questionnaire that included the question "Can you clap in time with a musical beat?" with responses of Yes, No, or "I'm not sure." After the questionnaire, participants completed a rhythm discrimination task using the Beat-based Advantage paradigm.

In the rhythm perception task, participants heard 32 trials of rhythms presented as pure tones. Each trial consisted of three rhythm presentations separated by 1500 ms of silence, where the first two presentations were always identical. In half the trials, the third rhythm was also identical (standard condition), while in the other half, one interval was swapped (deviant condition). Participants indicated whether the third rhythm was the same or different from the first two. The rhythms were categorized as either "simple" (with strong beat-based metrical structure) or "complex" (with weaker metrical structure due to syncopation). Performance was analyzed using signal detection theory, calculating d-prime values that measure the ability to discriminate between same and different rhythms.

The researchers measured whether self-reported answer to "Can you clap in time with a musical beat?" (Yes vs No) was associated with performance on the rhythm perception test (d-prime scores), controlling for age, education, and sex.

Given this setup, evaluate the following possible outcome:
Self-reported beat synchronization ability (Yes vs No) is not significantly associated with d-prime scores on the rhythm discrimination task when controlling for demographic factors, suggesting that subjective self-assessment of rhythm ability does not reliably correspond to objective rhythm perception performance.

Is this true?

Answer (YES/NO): NO